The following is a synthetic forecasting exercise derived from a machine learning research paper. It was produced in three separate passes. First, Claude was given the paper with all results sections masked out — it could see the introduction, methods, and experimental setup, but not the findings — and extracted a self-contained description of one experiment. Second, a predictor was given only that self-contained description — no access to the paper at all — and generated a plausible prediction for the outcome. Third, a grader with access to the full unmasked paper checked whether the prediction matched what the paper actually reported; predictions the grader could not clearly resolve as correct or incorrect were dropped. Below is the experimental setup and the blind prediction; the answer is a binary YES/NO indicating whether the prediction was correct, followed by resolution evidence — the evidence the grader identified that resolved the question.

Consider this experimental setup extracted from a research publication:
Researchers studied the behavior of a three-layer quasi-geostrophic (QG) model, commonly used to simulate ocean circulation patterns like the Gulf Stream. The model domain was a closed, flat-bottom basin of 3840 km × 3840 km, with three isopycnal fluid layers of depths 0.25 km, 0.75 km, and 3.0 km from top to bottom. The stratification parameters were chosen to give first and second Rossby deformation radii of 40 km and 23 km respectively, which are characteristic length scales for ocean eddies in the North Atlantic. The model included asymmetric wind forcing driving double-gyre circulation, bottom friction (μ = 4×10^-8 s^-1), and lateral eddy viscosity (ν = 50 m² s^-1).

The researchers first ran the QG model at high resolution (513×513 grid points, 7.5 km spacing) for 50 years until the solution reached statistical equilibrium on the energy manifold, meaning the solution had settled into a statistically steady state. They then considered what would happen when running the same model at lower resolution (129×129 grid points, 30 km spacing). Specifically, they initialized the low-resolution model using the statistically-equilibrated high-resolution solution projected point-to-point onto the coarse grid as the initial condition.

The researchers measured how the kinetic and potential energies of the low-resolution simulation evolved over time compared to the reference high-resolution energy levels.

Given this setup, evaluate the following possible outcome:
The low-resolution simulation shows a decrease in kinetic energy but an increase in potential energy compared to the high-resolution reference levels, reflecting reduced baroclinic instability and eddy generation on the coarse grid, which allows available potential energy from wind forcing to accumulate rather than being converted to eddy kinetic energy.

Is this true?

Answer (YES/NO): NO